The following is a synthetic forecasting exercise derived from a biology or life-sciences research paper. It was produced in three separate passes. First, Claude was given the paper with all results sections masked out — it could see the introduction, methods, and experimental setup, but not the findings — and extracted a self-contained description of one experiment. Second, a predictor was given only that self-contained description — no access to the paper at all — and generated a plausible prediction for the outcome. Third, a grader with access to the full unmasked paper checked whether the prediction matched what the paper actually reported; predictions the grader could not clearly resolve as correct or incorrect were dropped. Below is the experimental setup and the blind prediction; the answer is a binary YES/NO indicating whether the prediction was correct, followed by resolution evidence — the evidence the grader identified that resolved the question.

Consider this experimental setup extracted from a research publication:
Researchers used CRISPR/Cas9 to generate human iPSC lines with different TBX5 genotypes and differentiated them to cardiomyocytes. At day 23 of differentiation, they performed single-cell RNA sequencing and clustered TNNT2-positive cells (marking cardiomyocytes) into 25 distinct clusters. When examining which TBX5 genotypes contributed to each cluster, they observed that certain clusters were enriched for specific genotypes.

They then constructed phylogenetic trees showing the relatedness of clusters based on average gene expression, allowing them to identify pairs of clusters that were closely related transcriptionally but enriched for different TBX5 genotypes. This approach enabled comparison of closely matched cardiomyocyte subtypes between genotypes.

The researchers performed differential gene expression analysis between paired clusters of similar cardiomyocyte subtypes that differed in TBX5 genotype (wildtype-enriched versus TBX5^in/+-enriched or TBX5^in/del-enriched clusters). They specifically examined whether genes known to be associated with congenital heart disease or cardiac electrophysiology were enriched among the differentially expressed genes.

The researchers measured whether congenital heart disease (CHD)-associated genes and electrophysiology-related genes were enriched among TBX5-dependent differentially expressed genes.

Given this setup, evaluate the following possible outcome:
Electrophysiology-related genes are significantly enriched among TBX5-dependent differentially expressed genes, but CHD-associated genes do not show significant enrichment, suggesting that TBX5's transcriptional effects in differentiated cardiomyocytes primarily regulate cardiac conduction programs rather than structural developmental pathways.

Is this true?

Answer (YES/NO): NO